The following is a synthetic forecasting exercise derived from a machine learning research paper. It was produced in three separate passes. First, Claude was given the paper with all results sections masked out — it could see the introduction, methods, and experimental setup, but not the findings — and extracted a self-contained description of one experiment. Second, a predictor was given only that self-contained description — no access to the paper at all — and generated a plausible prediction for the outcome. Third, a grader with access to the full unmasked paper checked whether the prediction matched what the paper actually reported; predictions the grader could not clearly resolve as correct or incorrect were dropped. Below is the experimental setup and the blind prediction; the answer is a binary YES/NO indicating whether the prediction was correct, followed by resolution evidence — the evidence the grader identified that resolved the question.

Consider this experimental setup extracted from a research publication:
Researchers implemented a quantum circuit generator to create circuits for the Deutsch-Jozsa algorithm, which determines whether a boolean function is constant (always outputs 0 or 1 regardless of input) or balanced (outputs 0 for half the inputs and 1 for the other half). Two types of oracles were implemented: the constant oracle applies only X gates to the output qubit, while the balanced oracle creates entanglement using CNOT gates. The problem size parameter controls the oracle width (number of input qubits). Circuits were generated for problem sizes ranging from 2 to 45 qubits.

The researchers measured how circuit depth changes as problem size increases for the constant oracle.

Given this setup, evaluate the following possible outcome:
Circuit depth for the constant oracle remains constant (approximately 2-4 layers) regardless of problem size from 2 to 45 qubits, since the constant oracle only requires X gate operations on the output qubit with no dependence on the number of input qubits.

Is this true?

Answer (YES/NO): NO